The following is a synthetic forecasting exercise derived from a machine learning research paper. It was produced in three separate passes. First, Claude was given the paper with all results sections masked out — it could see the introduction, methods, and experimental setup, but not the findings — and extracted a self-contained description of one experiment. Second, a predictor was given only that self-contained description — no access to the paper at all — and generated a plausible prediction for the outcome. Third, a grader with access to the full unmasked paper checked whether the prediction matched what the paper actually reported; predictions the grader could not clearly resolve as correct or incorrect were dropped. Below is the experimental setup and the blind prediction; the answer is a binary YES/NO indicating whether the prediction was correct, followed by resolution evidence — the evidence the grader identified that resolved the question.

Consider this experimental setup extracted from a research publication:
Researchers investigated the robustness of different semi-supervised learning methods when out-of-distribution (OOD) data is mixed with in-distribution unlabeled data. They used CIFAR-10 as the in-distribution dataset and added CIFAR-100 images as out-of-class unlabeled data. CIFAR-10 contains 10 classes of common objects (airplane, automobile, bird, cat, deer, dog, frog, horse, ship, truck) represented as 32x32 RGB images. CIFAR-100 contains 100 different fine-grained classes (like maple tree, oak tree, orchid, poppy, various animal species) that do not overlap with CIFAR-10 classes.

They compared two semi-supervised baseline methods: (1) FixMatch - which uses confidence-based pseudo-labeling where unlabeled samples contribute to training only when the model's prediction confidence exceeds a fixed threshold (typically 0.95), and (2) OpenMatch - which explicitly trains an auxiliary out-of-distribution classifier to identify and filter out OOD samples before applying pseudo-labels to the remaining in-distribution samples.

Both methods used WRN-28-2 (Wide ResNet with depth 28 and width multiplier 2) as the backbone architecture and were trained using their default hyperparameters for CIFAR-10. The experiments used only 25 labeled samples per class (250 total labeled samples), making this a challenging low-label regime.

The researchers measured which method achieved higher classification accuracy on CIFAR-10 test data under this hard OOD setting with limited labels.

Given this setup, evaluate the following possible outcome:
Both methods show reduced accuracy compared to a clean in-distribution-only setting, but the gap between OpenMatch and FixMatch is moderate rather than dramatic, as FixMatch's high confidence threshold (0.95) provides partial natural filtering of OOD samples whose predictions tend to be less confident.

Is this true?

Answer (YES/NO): NO